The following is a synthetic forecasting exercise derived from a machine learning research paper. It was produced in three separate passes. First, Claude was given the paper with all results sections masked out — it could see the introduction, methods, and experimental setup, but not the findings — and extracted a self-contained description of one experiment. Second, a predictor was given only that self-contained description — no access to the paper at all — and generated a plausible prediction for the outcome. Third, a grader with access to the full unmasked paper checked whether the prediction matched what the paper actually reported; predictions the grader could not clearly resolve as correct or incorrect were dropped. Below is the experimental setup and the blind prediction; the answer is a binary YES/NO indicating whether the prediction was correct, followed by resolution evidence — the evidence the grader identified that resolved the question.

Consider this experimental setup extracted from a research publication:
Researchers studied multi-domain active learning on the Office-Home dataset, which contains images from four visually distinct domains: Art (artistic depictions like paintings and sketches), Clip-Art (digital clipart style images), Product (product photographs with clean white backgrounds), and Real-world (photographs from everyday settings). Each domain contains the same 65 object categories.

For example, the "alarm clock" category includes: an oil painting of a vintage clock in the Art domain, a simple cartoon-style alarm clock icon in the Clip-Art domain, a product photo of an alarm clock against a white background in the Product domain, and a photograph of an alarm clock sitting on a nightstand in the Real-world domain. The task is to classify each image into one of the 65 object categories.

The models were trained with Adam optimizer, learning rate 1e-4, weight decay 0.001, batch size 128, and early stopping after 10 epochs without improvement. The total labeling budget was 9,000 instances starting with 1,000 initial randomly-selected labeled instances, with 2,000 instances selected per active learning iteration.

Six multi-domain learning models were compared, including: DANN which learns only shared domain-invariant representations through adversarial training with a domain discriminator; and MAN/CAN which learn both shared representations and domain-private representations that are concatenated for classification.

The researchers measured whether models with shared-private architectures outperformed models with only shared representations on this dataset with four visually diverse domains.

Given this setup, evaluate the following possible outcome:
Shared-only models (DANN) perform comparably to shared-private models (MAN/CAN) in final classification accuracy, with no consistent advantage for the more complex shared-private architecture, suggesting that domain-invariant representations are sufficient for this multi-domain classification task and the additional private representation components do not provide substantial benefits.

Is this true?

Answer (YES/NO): NO